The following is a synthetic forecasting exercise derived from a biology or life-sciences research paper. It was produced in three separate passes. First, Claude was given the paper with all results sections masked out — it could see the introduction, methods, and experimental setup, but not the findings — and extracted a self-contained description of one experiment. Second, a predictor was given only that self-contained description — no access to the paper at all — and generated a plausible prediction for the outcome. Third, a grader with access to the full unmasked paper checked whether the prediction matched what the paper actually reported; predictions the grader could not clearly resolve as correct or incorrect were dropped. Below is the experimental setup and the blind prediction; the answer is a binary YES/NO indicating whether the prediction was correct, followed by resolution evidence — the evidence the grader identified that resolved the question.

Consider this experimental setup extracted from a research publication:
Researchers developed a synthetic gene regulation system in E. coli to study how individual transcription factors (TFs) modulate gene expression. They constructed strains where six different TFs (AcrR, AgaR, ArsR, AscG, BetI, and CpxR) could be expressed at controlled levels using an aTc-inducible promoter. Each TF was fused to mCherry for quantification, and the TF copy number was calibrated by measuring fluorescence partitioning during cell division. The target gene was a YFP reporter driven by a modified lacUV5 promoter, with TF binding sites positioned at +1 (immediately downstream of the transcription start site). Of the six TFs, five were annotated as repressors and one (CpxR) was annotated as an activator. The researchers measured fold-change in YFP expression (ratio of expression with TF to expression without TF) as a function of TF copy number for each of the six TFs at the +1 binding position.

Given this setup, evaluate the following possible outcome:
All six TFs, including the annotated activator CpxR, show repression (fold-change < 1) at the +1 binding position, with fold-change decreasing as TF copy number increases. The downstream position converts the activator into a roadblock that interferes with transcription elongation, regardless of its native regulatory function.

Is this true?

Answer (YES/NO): YES